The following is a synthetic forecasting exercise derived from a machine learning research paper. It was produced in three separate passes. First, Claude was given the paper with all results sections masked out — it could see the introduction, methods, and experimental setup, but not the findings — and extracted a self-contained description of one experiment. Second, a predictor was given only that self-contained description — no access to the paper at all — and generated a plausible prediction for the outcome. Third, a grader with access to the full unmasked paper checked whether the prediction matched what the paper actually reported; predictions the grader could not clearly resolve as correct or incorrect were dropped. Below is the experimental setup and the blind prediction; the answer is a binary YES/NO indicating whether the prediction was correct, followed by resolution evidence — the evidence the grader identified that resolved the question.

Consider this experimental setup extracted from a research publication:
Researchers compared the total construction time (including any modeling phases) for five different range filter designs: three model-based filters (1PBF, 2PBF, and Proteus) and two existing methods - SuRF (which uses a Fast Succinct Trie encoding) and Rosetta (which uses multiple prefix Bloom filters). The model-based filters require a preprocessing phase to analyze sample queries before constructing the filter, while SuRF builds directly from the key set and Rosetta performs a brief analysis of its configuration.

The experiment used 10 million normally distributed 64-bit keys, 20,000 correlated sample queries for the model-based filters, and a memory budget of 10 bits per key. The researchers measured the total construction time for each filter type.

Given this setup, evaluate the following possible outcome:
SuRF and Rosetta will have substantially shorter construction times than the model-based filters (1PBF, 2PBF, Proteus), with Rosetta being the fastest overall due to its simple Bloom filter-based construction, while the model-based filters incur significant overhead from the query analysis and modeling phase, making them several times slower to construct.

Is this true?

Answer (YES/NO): NO